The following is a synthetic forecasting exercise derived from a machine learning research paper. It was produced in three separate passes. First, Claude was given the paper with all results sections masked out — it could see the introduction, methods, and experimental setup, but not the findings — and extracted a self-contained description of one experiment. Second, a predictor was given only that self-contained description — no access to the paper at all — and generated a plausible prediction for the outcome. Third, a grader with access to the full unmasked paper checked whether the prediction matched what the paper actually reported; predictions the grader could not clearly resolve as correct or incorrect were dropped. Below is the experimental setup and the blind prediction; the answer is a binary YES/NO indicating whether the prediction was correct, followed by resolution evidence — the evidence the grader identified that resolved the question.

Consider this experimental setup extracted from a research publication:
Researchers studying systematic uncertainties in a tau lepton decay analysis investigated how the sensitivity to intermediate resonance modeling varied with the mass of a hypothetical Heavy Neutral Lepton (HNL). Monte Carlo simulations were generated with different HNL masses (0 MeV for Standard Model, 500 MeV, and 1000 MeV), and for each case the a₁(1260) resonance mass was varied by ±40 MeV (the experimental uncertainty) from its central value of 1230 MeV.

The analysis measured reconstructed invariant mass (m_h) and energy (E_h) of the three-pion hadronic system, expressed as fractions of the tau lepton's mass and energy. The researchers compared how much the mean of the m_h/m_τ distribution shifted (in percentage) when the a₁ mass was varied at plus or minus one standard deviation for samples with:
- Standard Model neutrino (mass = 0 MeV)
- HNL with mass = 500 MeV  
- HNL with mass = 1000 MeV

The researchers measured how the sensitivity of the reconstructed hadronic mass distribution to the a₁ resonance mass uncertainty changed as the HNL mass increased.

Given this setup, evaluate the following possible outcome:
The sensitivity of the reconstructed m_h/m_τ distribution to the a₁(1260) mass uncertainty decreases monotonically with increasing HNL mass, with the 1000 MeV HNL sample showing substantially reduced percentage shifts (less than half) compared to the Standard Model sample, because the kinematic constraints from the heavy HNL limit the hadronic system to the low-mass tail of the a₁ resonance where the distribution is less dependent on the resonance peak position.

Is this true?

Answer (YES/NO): YES